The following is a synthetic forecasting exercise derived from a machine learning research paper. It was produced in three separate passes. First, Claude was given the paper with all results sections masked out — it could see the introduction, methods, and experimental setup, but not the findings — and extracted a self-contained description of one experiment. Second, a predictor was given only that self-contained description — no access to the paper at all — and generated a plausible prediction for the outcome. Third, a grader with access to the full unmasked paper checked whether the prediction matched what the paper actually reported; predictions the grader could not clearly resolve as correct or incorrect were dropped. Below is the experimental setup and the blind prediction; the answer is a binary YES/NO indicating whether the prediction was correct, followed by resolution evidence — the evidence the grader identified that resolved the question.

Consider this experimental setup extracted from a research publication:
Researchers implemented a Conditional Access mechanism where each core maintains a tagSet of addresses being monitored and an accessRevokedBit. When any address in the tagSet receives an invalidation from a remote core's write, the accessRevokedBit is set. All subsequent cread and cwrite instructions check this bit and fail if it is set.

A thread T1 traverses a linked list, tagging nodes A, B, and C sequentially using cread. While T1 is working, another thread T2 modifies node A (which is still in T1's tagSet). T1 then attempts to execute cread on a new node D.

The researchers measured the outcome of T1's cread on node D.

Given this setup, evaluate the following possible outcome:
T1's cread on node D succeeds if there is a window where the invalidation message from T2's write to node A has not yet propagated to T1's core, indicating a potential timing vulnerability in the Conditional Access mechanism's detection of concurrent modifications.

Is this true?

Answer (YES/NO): NO